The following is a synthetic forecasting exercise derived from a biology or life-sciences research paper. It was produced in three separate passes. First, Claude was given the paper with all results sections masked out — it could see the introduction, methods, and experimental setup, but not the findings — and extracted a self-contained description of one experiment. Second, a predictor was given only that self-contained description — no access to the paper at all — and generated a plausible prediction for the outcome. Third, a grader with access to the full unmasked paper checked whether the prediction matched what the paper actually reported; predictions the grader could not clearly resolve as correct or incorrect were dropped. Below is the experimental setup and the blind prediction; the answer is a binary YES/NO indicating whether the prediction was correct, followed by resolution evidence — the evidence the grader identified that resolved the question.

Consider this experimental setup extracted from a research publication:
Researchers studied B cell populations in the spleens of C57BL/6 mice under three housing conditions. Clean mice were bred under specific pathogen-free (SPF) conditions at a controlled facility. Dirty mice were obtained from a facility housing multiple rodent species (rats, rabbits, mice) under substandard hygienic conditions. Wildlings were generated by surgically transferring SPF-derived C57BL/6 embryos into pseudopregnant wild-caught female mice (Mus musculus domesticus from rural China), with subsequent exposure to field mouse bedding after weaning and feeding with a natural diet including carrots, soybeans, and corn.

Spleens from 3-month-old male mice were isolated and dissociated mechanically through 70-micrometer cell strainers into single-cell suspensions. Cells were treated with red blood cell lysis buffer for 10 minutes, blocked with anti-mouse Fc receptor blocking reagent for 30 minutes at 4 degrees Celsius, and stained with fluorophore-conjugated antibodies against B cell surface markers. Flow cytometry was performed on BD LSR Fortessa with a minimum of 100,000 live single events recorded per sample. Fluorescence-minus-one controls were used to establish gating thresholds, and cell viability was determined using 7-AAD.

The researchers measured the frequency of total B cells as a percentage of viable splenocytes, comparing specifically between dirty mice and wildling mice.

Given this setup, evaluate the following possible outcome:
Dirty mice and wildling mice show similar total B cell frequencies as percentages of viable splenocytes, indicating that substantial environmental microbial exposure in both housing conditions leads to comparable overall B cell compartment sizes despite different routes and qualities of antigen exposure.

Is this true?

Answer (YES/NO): NO